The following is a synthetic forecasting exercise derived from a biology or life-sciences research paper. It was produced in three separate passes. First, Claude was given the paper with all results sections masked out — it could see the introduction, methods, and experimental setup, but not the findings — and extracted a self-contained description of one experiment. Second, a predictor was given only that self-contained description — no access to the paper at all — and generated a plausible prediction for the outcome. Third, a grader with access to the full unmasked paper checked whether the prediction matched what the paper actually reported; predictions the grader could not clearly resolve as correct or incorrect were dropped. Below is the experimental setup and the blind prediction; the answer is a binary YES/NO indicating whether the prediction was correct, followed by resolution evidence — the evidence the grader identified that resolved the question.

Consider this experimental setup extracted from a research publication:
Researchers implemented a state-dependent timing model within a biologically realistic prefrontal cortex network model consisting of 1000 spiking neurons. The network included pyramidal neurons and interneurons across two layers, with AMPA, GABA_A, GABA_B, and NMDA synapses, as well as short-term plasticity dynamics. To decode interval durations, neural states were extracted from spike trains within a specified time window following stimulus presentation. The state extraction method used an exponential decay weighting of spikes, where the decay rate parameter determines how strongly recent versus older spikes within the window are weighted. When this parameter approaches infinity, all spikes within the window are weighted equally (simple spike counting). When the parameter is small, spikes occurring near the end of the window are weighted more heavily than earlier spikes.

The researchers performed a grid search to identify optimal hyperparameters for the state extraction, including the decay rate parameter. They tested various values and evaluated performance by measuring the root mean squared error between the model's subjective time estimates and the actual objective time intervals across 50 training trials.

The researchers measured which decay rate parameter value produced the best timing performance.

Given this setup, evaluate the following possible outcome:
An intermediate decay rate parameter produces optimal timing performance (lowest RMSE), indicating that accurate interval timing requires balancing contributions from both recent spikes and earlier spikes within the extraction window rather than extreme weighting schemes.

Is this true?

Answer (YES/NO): NO